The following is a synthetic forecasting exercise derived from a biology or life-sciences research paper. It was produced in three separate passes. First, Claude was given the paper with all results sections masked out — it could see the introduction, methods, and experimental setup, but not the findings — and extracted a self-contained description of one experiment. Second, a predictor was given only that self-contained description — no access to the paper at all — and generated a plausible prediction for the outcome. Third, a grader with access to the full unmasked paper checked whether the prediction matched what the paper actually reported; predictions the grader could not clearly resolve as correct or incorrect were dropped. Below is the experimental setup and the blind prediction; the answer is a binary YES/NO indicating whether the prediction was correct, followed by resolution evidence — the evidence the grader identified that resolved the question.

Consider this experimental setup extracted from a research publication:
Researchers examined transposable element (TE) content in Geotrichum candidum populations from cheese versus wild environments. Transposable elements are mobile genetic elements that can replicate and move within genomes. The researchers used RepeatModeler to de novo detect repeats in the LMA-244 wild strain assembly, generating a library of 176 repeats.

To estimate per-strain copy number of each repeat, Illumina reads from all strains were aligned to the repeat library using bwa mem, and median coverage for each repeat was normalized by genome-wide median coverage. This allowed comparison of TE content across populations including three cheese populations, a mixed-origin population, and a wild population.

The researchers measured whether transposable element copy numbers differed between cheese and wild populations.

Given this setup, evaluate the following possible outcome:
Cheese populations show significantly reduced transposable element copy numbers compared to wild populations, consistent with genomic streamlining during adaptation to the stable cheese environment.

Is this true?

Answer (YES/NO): NO